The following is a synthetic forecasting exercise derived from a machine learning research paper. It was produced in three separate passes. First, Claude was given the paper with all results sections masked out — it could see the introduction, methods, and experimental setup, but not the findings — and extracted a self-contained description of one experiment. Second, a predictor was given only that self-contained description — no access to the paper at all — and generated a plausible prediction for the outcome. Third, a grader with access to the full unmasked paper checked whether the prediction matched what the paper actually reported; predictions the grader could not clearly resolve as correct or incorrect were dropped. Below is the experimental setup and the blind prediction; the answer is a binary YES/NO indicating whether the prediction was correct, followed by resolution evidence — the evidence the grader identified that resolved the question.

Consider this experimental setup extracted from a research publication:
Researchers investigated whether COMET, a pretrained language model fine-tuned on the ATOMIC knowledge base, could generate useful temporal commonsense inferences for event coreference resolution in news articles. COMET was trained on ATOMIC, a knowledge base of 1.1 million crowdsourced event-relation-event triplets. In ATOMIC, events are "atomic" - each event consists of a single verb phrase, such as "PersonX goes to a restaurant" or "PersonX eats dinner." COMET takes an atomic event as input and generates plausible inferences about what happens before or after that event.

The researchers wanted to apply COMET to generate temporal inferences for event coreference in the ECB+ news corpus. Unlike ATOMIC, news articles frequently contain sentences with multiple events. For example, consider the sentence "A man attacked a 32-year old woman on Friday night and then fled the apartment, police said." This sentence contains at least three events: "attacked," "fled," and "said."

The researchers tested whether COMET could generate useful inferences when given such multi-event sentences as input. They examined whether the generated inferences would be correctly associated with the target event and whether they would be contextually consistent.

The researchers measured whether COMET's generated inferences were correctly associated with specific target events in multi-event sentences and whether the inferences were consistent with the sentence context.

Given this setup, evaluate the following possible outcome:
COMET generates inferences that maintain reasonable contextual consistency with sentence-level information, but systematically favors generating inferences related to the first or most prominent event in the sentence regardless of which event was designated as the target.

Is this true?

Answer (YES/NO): NO